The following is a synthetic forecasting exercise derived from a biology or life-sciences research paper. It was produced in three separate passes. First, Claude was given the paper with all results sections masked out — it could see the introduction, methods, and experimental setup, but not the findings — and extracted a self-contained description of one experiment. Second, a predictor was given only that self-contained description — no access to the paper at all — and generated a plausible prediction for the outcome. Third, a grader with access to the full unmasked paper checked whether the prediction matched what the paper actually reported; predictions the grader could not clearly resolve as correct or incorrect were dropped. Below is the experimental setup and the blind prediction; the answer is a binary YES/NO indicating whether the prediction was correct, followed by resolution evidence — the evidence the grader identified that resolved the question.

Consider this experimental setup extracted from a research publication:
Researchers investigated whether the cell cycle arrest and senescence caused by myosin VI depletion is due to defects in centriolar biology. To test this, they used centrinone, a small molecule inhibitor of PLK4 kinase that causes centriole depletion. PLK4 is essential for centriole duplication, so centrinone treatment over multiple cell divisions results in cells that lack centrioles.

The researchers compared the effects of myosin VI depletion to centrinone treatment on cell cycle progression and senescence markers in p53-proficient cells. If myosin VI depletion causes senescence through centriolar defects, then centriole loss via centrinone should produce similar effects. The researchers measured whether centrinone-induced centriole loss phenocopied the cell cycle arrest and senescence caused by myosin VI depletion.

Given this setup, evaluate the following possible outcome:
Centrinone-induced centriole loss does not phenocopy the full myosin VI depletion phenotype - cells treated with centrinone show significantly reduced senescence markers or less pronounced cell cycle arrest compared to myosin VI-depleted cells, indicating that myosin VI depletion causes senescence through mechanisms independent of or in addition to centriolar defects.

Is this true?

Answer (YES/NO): YES